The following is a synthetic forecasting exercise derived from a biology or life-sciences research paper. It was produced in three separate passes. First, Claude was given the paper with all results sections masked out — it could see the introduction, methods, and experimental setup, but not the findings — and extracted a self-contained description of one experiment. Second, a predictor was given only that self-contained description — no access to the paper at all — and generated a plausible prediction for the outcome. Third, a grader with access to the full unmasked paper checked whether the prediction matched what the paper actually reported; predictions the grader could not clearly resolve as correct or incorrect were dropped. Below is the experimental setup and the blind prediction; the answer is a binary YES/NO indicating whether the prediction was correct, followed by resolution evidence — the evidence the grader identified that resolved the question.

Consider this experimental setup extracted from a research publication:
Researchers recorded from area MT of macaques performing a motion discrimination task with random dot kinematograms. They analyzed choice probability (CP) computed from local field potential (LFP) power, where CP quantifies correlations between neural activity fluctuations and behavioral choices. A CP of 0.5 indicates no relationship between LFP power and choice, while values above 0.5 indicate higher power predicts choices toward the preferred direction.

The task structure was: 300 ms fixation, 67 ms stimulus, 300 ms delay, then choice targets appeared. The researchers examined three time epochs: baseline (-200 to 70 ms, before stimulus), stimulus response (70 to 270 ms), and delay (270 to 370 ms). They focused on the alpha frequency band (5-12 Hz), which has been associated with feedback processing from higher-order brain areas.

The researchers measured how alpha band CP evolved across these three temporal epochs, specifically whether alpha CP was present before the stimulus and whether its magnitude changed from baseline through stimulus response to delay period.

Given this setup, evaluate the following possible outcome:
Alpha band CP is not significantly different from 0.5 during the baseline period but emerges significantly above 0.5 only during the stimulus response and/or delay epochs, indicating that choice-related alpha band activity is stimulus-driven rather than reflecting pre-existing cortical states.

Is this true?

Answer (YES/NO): NO